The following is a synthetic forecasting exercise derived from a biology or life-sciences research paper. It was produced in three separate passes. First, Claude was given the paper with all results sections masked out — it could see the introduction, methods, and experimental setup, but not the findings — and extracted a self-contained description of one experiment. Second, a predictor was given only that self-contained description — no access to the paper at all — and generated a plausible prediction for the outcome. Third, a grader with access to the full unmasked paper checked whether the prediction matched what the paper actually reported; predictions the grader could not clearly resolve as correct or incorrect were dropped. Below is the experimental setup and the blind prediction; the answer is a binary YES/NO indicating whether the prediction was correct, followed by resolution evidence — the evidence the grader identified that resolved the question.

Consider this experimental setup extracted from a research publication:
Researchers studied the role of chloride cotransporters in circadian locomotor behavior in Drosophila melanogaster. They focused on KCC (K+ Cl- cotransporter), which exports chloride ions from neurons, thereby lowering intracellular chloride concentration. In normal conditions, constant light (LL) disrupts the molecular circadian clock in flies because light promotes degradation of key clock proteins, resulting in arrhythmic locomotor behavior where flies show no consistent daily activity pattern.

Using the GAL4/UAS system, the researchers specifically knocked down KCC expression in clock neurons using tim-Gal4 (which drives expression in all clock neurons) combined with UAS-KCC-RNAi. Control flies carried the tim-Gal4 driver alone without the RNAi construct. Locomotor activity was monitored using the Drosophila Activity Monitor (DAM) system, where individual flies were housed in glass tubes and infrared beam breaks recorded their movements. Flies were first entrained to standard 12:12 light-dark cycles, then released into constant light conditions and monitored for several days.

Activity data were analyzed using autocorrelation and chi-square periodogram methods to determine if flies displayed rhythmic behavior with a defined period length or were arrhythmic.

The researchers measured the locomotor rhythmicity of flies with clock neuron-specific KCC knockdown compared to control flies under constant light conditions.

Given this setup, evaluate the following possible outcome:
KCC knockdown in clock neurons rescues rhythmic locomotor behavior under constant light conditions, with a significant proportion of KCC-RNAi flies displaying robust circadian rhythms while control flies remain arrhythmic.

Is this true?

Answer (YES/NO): YES